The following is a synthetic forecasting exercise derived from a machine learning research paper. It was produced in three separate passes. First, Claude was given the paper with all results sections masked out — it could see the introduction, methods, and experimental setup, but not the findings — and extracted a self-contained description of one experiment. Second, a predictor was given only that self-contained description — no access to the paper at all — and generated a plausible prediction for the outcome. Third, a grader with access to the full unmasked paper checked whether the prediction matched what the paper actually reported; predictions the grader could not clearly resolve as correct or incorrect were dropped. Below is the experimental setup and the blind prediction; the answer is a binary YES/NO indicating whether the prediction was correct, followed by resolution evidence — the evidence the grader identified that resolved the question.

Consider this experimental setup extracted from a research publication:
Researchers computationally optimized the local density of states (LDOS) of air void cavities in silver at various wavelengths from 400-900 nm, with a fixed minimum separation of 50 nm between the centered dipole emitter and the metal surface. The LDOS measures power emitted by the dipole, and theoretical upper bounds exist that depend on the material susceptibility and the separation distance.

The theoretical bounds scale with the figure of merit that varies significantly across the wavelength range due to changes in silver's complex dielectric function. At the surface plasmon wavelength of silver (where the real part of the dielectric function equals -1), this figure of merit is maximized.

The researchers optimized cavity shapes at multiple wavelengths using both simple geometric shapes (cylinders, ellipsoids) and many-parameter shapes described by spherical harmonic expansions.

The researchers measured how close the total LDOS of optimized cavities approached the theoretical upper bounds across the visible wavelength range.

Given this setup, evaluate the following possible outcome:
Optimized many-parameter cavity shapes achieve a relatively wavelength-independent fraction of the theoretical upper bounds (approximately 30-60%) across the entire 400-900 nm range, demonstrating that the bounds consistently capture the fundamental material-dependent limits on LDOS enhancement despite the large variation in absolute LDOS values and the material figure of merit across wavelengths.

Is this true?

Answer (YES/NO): NO